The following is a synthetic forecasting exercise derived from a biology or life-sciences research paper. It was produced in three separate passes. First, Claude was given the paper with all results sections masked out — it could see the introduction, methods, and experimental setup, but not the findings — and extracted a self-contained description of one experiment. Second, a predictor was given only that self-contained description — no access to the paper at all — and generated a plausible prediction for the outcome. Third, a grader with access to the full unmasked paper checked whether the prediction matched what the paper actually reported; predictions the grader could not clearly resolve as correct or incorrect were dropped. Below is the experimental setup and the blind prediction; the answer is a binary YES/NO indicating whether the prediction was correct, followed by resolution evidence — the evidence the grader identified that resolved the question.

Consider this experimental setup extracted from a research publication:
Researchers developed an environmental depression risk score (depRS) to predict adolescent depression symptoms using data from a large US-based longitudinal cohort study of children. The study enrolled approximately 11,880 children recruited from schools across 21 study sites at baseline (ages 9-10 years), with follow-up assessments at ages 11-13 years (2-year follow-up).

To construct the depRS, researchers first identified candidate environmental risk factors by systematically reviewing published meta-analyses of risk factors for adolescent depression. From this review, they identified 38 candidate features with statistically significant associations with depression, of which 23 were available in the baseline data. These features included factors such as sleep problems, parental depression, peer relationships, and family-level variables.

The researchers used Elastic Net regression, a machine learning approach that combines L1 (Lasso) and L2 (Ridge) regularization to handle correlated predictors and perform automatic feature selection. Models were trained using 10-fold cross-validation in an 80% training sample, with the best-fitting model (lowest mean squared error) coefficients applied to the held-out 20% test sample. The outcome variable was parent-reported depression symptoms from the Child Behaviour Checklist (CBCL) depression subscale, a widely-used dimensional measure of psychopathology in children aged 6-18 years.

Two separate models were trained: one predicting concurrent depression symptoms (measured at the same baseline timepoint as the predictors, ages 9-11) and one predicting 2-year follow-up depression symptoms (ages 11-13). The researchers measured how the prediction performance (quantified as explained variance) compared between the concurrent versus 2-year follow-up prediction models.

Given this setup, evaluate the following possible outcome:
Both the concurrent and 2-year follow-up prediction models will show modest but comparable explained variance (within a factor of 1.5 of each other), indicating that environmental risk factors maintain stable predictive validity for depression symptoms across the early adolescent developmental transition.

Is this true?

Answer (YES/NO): YES